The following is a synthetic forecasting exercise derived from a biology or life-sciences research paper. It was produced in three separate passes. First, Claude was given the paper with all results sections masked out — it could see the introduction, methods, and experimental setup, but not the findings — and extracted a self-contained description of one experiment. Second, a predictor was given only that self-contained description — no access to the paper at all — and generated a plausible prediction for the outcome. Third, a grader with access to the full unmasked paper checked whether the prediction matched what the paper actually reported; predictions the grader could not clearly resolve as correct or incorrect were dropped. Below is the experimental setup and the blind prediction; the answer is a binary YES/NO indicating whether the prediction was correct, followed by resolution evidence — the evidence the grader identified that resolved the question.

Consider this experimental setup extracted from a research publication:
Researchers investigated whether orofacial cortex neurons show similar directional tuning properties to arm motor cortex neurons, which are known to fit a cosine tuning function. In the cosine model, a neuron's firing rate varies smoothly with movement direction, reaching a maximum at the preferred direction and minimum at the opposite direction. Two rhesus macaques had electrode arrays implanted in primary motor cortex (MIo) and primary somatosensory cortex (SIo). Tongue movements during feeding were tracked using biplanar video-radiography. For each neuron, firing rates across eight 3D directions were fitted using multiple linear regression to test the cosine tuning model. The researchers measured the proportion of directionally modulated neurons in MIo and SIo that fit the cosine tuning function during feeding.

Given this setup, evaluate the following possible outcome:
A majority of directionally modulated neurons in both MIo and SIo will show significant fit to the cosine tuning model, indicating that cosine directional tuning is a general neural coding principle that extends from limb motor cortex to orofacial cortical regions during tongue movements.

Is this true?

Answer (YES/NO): YES